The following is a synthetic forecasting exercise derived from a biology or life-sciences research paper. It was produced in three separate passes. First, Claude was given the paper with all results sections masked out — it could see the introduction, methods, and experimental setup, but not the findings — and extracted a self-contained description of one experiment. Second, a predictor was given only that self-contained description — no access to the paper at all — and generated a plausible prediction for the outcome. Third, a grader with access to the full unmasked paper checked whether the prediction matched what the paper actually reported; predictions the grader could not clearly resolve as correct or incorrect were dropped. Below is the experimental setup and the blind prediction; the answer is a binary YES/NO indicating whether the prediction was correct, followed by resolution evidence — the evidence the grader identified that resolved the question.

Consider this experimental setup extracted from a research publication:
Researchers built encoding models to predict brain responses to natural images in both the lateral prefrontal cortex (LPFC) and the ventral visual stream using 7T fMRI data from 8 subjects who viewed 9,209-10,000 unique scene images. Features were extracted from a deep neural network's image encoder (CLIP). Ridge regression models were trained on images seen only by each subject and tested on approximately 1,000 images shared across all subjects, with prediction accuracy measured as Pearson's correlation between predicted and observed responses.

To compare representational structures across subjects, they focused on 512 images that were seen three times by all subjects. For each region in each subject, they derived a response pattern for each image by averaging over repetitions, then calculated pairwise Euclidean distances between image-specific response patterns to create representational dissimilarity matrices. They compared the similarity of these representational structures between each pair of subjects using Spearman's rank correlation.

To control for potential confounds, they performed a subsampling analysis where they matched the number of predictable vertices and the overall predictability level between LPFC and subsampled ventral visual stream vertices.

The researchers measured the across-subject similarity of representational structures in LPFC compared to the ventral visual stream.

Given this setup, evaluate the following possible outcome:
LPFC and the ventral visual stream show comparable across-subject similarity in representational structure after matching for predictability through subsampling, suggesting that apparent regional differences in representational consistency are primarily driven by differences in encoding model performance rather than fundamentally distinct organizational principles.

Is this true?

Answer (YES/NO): NO